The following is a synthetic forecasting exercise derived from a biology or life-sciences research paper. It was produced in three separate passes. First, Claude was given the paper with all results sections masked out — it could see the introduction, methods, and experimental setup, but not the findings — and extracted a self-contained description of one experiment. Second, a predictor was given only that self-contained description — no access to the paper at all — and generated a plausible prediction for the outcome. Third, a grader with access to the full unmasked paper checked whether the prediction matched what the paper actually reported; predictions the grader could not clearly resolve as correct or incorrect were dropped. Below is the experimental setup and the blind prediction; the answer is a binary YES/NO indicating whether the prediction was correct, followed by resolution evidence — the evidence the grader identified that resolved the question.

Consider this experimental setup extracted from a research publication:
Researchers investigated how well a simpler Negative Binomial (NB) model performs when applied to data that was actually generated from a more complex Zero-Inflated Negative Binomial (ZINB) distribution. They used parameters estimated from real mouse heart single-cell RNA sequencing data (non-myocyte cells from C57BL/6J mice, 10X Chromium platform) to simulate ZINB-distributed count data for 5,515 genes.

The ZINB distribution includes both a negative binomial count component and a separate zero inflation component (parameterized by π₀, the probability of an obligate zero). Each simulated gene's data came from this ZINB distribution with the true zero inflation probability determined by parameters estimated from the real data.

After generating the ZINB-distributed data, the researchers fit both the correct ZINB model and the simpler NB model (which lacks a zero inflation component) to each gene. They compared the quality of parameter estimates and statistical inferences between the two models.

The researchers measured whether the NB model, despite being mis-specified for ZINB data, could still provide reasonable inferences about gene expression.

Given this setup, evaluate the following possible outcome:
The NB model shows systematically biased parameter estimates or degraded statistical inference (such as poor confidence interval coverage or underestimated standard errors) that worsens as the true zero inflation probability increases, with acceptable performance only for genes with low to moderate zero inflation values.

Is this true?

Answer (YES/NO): NO